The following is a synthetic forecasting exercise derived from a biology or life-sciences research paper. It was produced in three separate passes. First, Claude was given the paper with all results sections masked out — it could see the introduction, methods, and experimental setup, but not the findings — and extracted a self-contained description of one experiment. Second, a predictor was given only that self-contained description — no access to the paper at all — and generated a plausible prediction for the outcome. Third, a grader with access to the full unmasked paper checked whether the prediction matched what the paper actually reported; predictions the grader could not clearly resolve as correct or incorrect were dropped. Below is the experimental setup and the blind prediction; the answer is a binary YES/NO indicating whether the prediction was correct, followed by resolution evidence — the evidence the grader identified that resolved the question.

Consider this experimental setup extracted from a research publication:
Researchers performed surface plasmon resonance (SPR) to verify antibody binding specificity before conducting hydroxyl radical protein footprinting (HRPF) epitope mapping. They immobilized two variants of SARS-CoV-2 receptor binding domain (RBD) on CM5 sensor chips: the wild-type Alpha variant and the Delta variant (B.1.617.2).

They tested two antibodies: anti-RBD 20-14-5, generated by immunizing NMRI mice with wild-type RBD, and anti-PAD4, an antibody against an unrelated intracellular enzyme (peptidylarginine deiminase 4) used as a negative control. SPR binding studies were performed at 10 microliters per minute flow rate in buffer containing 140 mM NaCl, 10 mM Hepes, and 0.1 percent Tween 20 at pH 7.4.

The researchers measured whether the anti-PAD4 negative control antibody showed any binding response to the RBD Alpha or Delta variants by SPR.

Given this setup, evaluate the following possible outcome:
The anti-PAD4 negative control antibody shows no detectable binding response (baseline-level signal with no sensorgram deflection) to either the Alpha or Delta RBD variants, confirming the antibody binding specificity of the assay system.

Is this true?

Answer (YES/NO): YES